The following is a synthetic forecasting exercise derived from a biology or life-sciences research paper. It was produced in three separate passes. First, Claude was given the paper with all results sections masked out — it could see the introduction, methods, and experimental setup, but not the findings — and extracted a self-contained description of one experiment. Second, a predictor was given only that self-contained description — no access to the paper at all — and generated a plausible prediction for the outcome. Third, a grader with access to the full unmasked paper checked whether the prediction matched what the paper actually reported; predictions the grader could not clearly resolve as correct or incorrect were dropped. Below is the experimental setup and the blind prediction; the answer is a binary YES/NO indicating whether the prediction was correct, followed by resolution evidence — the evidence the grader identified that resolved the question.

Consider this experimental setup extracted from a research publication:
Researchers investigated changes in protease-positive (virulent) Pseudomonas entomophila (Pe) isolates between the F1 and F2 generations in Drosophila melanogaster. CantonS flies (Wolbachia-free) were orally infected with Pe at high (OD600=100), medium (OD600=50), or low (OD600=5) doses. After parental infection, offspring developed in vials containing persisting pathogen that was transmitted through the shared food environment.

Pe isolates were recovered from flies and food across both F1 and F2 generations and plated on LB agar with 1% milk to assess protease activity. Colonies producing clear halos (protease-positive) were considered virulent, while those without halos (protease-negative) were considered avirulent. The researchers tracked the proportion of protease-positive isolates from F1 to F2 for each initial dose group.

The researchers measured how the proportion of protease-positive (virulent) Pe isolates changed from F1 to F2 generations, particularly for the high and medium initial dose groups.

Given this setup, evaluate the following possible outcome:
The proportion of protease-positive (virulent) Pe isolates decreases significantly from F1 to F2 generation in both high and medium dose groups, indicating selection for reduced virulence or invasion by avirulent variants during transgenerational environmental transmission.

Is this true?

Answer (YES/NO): NO